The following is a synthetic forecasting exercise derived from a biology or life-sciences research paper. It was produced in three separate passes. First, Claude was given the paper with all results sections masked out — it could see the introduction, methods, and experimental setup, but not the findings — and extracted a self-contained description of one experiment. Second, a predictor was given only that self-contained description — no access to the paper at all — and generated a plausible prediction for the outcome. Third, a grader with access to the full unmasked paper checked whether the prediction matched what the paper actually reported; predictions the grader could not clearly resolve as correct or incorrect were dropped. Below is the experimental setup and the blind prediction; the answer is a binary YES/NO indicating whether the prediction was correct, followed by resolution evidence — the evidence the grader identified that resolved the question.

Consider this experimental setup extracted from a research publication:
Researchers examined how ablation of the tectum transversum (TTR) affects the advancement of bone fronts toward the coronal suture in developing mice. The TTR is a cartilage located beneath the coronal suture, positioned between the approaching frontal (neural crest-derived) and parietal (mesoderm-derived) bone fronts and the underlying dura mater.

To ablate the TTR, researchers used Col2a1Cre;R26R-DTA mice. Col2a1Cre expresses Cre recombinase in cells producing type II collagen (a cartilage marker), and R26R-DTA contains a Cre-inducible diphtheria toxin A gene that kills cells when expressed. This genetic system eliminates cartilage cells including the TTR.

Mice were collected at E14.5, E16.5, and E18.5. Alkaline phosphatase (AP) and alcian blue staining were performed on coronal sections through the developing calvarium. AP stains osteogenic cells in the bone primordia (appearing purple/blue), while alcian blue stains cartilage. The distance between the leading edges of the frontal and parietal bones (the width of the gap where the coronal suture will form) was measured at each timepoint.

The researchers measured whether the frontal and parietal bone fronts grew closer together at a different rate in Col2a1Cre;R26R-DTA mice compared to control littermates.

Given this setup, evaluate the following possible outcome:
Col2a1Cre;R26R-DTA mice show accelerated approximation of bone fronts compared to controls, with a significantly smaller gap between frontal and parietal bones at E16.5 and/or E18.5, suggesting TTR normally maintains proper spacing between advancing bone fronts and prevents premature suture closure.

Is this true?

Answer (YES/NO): YES